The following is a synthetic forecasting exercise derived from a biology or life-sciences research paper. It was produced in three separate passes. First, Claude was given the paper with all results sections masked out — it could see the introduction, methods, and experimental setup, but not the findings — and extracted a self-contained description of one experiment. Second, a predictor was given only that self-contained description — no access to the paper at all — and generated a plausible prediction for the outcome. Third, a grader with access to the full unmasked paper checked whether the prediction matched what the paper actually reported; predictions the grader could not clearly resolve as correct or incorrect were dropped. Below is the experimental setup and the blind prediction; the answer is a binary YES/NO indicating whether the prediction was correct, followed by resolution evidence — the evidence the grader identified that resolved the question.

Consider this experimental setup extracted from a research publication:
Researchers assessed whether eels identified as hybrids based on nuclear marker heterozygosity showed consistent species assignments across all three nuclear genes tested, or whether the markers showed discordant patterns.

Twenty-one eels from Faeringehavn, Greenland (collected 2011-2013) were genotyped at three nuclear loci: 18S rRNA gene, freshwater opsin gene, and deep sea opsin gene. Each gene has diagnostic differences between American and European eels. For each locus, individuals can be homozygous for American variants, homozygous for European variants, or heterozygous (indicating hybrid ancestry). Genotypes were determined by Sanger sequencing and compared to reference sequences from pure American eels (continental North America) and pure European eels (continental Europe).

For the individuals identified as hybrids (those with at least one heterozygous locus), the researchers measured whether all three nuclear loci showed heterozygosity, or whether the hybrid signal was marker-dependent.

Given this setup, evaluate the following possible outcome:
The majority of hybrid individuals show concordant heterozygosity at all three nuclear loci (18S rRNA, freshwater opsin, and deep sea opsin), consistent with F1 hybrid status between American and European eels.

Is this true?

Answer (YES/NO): YES